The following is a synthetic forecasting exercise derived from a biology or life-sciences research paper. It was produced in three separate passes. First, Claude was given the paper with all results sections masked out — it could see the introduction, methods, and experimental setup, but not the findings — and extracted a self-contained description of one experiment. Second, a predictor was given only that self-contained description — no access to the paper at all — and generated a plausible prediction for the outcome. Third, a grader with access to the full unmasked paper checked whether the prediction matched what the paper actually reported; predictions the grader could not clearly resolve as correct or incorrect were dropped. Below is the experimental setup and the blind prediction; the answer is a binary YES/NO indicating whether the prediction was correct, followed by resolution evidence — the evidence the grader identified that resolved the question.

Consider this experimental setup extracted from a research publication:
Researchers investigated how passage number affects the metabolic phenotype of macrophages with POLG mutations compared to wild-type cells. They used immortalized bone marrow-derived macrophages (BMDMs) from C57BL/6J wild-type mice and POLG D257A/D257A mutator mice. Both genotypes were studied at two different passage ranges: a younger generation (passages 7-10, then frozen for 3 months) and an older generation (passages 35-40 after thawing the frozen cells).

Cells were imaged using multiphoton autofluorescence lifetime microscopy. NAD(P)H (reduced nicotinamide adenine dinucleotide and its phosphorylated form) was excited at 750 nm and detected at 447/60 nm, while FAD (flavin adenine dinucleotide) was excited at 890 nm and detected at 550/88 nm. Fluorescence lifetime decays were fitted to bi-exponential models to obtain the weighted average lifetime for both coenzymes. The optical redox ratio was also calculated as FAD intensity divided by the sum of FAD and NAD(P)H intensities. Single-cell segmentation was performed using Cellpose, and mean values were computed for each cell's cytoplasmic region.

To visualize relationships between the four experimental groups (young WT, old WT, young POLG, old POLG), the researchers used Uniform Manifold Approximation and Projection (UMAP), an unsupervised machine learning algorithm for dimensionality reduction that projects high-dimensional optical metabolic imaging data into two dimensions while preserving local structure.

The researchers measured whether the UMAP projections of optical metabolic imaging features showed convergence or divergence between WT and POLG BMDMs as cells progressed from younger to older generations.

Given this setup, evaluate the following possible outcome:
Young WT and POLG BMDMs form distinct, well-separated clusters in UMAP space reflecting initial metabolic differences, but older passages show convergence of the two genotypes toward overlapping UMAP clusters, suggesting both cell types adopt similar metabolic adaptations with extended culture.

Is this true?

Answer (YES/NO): YES